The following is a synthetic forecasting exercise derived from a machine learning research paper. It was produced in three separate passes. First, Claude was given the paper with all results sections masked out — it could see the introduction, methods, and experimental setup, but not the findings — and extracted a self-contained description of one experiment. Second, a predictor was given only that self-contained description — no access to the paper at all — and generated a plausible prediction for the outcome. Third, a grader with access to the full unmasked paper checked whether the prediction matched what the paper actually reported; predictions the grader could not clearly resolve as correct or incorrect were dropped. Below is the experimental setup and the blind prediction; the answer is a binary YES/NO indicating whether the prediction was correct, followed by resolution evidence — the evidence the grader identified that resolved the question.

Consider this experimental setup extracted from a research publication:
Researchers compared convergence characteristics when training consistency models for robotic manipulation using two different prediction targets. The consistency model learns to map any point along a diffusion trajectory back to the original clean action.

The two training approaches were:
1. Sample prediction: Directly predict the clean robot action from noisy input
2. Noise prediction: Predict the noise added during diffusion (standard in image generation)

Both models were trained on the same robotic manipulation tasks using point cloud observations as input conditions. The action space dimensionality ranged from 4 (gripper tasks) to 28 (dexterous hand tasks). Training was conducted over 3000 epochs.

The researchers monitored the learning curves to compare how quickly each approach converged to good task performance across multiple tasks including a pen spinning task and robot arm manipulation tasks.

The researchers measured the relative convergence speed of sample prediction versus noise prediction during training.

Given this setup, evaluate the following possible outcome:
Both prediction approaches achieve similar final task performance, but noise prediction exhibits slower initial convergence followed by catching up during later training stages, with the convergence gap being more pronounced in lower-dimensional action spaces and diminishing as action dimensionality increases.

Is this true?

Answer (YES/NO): NO